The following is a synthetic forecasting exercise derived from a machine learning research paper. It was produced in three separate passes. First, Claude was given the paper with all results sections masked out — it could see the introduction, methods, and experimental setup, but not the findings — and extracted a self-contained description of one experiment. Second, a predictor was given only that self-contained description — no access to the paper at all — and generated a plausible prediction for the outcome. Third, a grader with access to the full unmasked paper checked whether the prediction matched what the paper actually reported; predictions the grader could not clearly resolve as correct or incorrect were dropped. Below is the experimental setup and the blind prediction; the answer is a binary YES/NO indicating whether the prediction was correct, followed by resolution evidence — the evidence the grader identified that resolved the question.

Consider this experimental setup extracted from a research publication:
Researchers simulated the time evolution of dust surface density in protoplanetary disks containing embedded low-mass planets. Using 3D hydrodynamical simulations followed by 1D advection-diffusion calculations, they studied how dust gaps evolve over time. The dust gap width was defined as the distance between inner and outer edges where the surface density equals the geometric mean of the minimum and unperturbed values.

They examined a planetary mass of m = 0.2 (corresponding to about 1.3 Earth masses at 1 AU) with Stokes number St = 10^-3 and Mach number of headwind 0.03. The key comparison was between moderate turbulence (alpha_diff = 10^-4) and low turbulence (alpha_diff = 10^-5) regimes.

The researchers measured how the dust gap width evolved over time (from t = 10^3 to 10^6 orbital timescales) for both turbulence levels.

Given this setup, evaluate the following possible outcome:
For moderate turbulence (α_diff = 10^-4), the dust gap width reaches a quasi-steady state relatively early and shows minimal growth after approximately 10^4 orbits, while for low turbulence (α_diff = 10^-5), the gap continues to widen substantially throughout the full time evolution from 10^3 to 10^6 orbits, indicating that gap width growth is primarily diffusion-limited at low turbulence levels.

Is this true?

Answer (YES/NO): NO